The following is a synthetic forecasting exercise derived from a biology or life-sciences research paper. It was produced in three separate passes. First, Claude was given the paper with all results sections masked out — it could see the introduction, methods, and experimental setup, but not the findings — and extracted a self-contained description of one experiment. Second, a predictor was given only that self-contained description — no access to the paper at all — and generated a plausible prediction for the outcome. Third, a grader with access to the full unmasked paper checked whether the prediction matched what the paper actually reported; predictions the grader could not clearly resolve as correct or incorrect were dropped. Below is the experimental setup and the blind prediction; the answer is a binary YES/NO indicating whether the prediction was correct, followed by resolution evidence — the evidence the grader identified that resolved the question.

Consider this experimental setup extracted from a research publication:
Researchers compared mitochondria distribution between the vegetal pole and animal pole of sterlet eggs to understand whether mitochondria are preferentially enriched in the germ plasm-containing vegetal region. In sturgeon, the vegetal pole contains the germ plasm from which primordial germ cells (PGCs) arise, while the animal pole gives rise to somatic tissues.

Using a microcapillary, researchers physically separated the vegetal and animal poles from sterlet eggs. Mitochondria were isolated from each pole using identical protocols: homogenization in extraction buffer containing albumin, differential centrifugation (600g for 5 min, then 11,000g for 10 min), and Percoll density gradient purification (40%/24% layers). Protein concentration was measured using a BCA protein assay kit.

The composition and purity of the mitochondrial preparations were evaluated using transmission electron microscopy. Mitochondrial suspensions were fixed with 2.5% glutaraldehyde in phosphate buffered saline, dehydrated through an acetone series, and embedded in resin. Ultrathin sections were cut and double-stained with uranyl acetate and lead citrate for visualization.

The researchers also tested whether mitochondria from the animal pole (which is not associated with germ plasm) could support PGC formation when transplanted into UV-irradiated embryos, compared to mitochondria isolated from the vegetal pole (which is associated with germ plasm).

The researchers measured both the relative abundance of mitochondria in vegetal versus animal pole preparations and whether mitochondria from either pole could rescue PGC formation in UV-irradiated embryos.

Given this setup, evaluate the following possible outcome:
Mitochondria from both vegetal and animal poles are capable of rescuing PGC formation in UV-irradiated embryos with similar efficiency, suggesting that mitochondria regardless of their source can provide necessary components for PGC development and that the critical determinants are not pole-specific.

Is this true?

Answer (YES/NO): YES